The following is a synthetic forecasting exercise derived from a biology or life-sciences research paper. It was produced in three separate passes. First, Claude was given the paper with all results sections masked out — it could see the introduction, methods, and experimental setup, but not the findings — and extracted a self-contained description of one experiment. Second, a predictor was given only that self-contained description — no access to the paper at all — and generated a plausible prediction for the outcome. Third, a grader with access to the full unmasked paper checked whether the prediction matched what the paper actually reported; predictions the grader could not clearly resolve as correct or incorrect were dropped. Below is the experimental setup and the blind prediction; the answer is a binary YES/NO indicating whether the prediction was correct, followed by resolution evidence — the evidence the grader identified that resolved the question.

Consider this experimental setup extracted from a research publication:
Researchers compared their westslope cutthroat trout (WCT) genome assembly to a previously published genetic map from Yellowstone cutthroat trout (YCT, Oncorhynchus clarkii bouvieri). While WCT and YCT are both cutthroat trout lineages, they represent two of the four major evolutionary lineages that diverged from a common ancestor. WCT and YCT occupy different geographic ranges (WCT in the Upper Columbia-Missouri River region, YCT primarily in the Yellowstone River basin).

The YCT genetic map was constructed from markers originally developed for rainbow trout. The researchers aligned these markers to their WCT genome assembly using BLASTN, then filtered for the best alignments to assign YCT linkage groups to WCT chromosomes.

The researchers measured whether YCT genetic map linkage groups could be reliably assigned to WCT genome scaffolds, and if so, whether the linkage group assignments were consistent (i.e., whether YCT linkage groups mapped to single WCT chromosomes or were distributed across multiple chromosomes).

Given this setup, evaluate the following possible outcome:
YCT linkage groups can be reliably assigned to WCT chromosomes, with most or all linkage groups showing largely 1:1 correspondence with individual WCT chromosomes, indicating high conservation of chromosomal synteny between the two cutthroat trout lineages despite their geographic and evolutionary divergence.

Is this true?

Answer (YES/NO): YES